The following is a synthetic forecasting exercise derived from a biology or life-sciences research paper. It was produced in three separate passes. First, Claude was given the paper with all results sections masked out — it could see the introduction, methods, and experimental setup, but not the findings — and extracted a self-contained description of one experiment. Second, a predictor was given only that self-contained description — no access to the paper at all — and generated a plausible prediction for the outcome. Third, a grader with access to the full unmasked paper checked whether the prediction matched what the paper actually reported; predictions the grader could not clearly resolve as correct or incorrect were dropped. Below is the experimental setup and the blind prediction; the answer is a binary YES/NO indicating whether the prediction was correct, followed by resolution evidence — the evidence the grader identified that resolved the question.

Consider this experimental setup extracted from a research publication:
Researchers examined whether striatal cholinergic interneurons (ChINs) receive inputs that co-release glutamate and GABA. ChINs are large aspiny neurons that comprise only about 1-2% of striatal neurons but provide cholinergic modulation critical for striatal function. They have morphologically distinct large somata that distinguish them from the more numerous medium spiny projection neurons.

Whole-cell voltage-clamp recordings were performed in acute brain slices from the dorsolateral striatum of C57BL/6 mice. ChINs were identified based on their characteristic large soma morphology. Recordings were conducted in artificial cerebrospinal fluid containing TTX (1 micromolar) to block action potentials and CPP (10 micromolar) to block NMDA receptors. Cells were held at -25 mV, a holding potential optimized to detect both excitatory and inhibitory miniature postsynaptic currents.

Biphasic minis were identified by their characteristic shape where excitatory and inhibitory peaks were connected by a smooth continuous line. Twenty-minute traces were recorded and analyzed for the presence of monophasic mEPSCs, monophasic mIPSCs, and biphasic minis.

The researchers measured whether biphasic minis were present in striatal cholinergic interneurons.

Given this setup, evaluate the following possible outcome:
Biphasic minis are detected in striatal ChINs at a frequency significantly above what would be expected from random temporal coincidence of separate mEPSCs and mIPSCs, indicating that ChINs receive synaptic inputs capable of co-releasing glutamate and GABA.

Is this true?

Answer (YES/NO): YES